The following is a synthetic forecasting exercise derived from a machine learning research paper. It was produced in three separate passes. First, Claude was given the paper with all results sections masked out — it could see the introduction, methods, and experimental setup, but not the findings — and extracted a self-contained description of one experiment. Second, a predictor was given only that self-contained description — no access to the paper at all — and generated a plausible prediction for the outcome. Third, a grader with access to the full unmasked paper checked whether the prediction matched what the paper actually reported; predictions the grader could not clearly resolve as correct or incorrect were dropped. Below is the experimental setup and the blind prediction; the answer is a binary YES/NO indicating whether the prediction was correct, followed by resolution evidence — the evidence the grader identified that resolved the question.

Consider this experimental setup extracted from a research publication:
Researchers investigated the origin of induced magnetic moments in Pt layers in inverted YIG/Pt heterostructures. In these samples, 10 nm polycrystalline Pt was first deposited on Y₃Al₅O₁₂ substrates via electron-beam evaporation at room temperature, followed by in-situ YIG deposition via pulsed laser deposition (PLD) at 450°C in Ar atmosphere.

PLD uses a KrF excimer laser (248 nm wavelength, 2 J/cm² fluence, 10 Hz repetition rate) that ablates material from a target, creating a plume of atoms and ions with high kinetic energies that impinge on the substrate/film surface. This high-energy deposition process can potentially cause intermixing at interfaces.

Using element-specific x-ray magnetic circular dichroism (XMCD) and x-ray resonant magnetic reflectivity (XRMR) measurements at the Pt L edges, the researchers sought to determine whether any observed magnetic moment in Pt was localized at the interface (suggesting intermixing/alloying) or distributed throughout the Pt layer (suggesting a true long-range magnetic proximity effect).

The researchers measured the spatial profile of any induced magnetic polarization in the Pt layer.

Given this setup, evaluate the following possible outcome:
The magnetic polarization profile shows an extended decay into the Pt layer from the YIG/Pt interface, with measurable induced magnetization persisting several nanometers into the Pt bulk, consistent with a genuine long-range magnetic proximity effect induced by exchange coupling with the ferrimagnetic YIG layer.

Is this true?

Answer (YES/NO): NO